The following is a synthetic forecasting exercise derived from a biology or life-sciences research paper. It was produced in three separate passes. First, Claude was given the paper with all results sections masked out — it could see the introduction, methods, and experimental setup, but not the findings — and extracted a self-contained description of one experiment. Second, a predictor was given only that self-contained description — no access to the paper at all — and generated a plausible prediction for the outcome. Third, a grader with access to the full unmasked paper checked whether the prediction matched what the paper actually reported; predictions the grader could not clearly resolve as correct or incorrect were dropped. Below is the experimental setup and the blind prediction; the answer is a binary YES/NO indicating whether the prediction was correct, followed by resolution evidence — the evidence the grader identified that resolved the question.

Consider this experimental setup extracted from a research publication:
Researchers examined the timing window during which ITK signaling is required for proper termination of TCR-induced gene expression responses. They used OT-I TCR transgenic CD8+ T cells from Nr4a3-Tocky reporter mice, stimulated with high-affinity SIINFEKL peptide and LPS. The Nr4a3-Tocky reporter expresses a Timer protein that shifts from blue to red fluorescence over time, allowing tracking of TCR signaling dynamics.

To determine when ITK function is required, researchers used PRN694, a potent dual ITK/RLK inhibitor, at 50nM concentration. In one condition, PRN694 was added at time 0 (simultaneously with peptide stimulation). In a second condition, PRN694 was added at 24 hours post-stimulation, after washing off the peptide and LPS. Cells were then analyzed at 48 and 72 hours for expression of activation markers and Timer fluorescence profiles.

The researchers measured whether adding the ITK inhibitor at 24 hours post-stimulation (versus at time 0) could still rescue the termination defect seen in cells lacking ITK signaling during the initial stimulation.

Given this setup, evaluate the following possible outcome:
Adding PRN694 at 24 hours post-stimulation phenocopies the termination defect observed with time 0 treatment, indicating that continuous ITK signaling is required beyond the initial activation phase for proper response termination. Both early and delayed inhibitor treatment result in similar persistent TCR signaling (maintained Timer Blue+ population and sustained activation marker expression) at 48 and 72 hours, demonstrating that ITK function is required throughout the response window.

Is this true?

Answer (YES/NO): NO